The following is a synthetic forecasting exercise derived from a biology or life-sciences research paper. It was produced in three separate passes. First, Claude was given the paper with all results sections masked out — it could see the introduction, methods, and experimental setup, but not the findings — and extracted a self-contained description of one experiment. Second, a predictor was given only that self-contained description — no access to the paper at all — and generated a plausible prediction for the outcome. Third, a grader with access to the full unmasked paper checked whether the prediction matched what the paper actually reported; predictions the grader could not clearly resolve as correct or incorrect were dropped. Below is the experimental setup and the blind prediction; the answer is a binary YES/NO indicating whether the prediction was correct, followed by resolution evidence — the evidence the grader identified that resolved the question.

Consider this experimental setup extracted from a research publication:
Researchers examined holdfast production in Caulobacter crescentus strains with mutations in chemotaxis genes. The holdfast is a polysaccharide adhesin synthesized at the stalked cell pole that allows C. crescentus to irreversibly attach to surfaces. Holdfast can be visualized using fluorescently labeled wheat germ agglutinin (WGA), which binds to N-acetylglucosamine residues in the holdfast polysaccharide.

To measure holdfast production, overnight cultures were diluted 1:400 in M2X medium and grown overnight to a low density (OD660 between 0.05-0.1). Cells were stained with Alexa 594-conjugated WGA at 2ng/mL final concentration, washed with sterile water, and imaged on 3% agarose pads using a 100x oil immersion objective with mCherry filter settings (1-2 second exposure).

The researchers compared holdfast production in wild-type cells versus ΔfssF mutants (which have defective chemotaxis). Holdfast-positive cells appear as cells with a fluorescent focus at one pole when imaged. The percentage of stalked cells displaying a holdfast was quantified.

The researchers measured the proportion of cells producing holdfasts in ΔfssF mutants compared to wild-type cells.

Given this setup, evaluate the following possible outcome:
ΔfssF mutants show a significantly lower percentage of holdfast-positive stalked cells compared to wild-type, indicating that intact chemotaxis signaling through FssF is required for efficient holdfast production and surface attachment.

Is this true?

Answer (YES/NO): NO